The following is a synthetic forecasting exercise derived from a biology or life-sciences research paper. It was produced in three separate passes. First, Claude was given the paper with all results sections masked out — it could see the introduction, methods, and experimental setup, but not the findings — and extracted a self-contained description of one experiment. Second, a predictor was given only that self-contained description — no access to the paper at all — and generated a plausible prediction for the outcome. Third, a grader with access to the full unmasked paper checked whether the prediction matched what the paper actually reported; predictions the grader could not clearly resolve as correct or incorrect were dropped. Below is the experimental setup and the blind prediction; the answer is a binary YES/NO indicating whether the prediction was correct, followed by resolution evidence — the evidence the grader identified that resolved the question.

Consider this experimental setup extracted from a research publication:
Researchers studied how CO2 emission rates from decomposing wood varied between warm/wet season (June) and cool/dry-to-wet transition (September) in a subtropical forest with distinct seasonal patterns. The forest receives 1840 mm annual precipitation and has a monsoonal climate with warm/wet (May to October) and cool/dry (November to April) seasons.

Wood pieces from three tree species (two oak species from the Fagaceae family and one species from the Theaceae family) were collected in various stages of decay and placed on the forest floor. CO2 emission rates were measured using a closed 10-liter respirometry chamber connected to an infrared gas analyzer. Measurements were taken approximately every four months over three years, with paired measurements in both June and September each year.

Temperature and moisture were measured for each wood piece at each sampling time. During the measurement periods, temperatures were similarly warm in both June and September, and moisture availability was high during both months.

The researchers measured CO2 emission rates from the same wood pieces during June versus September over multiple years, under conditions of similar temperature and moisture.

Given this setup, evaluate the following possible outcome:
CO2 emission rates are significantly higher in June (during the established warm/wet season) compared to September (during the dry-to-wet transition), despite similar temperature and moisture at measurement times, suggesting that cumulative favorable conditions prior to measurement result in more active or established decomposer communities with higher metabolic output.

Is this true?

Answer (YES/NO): YES